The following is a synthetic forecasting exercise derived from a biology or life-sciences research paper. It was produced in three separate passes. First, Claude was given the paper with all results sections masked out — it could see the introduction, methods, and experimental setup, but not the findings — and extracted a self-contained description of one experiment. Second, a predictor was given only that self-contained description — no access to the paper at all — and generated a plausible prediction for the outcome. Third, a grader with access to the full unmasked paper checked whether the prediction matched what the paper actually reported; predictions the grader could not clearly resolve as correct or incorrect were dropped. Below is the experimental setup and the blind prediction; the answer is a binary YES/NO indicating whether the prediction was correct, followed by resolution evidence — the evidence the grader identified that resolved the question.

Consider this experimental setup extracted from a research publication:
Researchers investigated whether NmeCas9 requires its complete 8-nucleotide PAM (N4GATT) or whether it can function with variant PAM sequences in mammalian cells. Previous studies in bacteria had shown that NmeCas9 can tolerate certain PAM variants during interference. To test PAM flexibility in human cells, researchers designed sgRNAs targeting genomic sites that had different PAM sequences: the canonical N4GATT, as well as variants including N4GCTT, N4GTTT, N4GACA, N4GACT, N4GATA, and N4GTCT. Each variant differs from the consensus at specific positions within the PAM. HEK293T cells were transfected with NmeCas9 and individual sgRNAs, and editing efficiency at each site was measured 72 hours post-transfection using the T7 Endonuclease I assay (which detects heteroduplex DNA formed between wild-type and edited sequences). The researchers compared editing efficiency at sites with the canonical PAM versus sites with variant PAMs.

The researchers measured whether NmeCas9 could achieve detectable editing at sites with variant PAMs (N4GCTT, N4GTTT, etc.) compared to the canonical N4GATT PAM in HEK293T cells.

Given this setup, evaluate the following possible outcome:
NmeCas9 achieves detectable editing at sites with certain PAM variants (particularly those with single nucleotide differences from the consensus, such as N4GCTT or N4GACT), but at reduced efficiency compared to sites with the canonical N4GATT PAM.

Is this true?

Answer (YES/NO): NO